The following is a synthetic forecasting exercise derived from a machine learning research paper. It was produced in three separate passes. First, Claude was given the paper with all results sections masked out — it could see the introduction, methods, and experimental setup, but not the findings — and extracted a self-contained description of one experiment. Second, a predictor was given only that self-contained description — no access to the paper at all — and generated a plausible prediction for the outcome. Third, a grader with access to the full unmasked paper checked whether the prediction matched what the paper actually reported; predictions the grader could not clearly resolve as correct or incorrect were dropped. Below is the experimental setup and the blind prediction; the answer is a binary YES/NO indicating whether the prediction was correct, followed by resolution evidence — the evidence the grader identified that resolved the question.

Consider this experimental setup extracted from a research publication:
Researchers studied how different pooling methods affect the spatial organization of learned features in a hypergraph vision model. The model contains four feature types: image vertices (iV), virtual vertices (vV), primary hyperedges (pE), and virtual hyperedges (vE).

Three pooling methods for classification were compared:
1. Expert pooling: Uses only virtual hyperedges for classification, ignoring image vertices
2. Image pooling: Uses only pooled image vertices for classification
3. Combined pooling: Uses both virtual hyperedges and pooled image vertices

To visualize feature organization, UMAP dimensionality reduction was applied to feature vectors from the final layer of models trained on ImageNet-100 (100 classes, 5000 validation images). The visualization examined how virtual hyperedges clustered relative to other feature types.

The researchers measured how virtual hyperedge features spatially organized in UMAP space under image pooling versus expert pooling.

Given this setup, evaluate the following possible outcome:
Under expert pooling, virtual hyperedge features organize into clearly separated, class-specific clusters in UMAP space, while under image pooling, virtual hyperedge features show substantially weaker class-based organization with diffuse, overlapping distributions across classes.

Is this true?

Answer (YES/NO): NO